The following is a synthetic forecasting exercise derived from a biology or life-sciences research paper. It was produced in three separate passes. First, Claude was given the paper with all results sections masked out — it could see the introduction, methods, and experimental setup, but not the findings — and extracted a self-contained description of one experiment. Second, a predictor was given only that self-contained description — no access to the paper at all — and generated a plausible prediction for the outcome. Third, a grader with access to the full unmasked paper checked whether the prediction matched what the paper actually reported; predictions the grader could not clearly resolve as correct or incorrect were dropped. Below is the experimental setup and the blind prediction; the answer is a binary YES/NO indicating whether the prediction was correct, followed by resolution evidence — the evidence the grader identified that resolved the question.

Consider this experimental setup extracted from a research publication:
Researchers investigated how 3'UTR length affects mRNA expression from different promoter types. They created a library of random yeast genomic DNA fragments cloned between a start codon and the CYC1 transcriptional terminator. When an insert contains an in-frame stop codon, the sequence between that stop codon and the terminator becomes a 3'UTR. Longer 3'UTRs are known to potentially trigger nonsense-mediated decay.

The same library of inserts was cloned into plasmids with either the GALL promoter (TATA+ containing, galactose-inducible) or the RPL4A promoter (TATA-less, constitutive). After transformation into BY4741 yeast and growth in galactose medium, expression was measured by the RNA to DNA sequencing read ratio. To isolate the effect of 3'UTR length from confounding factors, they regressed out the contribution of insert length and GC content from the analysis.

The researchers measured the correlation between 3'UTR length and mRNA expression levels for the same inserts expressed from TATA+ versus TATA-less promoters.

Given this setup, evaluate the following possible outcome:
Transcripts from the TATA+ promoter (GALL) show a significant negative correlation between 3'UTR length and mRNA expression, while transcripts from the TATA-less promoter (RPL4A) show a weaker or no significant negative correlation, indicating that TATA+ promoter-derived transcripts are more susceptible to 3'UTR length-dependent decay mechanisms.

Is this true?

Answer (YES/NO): NO